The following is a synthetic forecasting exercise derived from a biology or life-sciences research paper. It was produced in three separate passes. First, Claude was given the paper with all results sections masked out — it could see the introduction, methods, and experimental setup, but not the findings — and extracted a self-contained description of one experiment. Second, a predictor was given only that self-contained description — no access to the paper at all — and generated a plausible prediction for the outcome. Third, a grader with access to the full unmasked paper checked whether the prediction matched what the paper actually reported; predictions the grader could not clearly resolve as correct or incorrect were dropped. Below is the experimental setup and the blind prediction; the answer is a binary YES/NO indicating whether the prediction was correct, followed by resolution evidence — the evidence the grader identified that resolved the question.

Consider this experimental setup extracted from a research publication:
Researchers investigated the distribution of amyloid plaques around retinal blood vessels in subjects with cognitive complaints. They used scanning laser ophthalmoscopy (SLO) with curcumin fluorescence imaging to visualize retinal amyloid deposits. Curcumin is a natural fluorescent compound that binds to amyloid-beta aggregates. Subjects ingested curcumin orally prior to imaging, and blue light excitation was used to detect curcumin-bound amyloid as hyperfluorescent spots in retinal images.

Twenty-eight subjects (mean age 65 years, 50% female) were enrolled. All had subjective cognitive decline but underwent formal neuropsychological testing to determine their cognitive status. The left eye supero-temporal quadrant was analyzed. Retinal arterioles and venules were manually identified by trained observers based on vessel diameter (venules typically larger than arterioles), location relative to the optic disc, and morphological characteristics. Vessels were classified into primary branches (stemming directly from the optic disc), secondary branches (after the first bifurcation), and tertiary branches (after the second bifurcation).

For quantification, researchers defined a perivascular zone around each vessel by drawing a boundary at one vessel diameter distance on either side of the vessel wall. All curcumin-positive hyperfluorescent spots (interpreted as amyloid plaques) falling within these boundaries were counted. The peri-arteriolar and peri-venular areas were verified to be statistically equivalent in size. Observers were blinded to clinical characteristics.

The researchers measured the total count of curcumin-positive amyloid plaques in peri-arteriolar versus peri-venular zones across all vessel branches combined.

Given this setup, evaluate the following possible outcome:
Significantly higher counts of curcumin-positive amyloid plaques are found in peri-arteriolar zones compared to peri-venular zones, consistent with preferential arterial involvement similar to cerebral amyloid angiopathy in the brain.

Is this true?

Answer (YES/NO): YES